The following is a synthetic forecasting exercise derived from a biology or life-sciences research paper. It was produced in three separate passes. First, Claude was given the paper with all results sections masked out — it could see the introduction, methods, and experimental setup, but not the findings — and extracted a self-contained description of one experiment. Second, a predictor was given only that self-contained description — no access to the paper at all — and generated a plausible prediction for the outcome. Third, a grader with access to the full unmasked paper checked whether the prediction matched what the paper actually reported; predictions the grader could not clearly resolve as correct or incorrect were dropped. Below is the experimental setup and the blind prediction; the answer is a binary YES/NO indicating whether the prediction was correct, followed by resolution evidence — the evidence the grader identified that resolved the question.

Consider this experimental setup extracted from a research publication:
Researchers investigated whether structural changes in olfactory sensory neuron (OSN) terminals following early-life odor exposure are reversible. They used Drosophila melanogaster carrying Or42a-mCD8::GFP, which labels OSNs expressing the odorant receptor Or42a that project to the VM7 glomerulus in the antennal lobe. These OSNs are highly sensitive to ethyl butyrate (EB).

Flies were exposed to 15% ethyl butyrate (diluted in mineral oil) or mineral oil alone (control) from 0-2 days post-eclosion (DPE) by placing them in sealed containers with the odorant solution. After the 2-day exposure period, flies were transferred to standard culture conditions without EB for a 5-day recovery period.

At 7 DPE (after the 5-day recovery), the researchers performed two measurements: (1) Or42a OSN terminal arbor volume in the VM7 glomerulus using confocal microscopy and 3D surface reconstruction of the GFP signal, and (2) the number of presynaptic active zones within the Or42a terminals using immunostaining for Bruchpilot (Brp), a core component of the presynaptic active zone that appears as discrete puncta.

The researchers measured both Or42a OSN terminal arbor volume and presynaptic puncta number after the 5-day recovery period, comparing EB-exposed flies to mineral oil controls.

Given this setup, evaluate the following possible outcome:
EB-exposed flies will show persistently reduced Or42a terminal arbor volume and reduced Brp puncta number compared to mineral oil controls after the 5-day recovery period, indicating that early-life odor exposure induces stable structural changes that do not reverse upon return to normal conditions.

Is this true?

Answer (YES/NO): NO